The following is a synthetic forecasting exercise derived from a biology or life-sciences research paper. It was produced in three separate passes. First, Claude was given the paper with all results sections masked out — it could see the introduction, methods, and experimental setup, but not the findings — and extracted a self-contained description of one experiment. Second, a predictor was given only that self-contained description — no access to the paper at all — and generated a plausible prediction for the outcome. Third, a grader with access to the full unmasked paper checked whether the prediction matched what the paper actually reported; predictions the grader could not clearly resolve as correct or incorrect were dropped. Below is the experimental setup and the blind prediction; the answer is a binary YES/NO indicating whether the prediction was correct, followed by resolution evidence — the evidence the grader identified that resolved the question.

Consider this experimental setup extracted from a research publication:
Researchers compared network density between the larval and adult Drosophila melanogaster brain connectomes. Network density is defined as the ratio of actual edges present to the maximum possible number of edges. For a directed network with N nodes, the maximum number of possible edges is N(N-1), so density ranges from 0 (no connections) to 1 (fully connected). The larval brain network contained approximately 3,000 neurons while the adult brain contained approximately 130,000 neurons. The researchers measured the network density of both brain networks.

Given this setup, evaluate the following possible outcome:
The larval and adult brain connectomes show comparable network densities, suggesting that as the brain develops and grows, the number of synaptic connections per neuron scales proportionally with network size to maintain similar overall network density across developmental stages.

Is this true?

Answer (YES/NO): NO